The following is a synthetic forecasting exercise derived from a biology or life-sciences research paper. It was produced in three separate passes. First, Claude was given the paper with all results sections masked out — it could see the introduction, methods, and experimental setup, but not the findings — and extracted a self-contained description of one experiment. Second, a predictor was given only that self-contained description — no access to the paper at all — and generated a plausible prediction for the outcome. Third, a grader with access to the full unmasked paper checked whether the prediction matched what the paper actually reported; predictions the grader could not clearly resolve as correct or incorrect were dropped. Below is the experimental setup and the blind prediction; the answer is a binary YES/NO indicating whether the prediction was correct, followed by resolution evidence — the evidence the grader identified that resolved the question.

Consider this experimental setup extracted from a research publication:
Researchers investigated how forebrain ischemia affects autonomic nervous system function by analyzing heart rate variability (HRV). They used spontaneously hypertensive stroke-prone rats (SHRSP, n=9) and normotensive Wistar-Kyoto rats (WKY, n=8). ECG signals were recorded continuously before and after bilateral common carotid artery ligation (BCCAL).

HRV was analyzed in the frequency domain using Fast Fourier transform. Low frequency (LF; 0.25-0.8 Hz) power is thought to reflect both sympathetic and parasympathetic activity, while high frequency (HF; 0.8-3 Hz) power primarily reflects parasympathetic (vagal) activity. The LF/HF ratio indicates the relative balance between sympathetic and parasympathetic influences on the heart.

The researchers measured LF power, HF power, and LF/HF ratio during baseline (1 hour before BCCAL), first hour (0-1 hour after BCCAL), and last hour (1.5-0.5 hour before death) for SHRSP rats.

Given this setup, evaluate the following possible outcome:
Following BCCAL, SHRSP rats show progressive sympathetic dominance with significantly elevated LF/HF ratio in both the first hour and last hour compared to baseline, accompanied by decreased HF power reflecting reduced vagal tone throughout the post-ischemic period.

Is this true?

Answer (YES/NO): NO